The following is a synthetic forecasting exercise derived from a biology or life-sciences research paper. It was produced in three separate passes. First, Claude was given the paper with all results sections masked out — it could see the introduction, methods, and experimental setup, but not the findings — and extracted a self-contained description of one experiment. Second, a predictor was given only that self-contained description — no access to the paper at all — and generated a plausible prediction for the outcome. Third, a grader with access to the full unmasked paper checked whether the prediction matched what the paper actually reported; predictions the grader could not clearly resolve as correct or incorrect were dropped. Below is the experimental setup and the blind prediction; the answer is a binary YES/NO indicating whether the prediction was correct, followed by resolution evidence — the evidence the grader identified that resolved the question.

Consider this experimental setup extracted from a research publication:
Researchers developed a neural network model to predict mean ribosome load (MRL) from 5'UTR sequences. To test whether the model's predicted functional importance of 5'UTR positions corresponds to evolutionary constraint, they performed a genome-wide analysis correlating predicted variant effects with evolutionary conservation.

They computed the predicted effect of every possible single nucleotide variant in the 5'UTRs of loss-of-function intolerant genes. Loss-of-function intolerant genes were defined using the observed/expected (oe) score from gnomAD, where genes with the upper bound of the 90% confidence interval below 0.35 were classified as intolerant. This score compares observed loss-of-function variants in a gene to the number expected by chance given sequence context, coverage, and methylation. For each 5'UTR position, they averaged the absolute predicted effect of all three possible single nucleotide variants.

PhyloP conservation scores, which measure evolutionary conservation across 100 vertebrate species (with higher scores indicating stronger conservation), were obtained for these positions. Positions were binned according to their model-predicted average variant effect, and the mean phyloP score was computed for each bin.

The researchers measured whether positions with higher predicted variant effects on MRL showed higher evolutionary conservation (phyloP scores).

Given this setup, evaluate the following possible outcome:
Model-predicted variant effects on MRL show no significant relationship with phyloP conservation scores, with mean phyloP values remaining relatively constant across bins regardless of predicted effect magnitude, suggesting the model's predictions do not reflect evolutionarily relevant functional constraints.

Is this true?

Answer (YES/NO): NO